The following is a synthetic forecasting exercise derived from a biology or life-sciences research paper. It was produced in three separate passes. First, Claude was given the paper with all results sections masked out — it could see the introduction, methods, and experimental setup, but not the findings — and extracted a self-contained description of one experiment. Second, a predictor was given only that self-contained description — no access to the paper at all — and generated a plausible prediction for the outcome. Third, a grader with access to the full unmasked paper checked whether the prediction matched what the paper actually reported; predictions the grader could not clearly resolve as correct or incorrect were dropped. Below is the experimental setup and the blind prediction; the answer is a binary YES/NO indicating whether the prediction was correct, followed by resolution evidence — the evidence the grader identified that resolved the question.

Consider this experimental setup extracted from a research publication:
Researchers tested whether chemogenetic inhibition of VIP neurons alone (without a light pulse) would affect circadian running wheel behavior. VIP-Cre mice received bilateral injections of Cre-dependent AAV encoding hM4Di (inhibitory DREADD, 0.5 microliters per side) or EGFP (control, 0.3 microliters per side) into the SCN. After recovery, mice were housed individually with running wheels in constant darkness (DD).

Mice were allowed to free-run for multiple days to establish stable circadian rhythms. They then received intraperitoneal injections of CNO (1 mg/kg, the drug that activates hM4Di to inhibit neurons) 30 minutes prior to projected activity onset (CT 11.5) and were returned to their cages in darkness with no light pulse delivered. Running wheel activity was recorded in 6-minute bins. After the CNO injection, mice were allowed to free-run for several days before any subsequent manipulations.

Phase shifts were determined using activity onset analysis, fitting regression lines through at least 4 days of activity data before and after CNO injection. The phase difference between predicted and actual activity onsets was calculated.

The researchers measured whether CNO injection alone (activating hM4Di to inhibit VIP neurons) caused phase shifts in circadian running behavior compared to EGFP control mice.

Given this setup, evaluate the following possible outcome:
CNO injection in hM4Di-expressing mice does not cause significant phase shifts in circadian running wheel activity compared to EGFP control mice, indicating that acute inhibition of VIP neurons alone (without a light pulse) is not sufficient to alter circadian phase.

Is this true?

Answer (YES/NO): YES